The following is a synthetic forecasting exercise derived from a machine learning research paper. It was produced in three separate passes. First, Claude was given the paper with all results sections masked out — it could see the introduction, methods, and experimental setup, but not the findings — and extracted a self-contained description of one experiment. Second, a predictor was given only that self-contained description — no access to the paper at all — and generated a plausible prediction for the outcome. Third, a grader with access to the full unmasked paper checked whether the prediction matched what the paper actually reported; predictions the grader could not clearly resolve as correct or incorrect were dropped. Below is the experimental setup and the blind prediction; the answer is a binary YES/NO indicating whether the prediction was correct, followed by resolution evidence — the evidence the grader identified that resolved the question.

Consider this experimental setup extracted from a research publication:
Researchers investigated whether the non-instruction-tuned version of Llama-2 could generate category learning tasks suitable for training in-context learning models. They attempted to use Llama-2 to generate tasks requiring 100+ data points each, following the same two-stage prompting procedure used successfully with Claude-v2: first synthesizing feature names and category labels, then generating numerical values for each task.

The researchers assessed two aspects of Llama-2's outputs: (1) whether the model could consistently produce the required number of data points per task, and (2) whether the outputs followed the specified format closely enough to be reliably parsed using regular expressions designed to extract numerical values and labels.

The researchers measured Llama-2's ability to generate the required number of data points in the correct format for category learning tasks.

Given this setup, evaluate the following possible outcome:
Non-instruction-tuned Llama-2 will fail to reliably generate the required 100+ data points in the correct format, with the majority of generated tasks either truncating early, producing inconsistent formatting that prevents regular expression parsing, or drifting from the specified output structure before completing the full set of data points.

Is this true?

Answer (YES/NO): YES